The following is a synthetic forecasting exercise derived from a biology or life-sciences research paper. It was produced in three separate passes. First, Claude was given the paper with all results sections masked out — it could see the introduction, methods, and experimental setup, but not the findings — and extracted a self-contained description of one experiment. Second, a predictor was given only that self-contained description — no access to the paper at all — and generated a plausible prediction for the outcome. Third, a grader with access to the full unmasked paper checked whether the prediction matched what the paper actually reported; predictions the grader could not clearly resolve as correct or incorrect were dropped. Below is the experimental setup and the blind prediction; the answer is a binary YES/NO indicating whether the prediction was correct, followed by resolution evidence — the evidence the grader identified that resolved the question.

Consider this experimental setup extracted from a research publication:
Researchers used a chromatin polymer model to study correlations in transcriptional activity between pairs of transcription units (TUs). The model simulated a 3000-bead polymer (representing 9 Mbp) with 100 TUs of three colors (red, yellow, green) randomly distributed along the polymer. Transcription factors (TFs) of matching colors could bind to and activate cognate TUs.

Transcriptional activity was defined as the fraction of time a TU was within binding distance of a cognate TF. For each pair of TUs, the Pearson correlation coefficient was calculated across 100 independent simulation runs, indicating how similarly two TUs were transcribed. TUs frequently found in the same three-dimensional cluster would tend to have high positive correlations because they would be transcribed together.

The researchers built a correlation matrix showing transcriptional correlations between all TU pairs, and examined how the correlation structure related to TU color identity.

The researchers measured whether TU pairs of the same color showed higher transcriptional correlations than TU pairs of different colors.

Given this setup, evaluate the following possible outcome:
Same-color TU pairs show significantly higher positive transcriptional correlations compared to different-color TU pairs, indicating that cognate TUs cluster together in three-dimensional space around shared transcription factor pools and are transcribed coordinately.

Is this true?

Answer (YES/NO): YES